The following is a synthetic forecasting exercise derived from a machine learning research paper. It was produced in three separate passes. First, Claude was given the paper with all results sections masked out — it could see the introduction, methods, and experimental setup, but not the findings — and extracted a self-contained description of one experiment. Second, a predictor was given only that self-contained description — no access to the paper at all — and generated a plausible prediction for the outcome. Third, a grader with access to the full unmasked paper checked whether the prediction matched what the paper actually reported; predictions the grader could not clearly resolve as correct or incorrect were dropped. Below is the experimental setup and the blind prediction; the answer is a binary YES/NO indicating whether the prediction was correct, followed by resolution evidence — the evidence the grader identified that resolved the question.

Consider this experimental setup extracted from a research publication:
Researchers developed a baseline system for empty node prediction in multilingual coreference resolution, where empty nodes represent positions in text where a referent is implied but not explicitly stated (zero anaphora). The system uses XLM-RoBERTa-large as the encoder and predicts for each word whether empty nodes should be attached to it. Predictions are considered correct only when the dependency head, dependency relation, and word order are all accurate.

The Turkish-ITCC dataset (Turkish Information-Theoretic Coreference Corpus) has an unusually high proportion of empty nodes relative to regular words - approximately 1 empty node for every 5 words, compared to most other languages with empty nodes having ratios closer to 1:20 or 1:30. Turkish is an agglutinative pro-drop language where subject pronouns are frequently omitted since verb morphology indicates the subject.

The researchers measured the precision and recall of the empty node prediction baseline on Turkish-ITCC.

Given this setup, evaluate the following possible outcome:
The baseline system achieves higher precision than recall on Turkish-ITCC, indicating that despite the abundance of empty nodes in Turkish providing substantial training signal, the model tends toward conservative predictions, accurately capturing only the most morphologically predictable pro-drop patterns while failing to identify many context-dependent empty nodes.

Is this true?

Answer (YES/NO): NO